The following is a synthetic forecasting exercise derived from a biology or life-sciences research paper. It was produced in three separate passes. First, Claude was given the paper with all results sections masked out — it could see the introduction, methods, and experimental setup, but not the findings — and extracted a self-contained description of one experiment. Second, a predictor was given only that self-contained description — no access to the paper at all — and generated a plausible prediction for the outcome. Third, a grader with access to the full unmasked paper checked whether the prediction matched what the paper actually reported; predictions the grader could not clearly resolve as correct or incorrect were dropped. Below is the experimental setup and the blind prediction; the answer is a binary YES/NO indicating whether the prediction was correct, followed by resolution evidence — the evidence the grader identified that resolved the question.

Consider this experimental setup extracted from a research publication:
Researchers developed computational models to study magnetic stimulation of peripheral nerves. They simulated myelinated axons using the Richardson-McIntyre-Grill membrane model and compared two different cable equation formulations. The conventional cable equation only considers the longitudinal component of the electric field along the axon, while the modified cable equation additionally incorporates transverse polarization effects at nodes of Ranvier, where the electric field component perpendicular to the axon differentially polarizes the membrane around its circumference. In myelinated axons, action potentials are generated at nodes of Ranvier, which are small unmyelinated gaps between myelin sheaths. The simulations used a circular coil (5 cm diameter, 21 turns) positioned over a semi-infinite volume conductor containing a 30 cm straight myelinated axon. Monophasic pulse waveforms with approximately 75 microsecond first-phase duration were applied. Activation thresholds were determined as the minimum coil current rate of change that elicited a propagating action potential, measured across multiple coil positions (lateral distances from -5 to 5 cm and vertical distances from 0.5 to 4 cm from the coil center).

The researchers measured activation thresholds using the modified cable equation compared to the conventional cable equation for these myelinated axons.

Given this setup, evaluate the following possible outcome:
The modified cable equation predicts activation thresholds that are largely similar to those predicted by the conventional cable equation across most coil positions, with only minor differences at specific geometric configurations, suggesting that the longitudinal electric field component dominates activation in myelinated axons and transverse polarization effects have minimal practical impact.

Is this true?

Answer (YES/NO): YES